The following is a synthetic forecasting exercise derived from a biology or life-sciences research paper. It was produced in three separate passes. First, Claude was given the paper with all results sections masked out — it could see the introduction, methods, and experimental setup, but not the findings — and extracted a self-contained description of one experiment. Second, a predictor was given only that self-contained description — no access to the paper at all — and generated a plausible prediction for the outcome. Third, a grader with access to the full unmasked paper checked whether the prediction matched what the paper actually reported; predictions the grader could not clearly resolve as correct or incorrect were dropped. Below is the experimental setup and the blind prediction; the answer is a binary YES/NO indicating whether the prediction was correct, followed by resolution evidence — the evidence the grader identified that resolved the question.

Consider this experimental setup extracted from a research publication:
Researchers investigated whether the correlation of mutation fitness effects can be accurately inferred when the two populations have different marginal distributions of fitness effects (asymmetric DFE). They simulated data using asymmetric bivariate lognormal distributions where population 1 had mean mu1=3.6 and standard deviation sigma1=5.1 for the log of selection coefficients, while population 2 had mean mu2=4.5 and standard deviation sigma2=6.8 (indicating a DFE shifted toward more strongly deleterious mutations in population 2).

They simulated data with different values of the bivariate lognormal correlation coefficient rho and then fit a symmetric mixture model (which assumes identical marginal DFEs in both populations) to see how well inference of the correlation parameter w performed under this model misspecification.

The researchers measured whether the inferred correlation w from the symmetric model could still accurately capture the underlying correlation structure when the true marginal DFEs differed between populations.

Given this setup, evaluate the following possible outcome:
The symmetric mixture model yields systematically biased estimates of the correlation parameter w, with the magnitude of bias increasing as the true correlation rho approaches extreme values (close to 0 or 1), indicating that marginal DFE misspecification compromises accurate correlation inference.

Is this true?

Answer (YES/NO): NO